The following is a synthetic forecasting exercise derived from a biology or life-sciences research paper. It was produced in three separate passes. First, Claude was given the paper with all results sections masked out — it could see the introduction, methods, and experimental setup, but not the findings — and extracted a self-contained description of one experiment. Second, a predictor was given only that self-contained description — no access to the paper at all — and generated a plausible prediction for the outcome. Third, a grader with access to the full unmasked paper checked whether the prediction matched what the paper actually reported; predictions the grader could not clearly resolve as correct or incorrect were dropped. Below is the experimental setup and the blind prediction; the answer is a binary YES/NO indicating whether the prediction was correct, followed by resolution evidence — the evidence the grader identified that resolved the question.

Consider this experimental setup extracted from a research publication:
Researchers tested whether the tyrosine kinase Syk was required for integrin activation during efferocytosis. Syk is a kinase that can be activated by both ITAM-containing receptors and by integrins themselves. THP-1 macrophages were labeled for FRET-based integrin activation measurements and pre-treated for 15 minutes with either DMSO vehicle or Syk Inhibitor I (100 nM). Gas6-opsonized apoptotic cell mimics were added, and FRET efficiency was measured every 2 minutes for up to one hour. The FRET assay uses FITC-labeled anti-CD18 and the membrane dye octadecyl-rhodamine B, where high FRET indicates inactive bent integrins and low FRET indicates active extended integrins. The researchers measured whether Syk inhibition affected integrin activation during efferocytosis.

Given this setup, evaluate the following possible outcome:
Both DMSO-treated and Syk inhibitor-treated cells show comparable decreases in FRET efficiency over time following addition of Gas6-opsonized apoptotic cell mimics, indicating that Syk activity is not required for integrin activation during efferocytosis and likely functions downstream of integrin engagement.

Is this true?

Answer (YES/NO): YES